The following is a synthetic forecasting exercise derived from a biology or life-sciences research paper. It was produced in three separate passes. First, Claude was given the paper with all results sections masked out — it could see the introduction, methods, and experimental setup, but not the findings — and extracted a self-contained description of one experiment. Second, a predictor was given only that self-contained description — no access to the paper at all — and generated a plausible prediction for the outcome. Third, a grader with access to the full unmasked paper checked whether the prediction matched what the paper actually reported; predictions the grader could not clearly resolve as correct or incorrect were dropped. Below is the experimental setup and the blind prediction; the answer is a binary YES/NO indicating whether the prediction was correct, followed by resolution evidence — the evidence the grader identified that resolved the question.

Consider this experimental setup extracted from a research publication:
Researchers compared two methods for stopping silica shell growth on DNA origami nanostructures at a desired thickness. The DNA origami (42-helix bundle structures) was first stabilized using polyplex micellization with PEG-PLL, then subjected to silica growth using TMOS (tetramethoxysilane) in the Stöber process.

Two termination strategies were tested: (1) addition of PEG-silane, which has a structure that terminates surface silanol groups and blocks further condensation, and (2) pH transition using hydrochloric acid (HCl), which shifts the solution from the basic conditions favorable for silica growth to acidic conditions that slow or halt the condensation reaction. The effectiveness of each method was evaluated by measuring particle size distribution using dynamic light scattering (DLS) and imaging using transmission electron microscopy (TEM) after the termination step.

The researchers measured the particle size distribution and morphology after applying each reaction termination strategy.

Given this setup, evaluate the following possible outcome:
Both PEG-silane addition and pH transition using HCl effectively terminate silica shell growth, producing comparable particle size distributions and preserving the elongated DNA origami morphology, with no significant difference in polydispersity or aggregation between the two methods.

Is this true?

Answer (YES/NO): NO